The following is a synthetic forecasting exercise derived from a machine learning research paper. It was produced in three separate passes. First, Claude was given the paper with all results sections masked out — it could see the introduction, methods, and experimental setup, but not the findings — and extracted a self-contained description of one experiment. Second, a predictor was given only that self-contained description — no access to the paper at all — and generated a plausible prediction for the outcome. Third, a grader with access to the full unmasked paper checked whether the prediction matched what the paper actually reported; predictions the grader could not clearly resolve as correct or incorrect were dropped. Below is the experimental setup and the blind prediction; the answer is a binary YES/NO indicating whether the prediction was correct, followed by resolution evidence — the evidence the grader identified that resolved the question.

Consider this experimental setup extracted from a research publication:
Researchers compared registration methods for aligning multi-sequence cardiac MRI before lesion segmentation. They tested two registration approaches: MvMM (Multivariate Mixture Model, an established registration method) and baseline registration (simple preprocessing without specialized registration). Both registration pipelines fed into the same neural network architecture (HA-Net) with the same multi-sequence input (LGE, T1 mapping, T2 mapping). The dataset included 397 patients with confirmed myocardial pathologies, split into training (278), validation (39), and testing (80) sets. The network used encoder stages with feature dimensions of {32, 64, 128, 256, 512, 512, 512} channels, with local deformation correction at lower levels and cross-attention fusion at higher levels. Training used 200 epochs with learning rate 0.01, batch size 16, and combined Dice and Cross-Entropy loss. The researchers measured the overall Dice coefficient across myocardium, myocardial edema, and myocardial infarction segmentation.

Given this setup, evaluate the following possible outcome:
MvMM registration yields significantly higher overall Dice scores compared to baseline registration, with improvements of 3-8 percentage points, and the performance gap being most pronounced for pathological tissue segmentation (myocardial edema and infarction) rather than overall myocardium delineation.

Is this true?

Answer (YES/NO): NO